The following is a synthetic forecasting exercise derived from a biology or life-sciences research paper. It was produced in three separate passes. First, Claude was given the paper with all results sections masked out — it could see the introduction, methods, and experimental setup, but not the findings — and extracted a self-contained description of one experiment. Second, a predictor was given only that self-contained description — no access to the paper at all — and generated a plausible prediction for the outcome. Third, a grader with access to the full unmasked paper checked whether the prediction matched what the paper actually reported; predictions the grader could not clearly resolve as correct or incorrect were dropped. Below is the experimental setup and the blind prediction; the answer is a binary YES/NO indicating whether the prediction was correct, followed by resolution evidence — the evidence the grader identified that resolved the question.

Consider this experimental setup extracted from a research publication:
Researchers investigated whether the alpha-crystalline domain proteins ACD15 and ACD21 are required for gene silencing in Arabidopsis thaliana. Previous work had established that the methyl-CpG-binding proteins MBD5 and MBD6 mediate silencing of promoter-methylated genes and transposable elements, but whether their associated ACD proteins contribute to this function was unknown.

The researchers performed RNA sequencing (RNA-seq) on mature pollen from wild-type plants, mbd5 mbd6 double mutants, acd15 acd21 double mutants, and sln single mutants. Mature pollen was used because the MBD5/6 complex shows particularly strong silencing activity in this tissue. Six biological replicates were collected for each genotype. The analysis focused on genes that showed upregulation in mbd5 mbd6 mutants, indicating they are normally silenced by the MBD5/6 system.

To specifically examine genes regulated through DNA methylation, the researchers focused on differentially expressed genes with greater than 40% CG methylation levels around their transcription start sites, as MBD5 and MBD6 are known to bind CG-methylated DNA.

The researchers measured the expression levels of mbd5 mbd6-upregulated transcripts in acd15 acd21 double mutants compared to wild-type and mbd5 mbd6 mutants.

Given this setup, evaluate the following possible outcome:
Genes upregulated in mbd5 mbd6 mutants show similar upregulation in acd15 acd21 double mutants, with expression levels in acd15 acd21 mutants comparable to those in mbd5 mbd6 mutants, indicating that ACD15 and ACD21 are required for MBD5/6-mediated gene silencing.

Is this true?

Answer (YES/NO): YES